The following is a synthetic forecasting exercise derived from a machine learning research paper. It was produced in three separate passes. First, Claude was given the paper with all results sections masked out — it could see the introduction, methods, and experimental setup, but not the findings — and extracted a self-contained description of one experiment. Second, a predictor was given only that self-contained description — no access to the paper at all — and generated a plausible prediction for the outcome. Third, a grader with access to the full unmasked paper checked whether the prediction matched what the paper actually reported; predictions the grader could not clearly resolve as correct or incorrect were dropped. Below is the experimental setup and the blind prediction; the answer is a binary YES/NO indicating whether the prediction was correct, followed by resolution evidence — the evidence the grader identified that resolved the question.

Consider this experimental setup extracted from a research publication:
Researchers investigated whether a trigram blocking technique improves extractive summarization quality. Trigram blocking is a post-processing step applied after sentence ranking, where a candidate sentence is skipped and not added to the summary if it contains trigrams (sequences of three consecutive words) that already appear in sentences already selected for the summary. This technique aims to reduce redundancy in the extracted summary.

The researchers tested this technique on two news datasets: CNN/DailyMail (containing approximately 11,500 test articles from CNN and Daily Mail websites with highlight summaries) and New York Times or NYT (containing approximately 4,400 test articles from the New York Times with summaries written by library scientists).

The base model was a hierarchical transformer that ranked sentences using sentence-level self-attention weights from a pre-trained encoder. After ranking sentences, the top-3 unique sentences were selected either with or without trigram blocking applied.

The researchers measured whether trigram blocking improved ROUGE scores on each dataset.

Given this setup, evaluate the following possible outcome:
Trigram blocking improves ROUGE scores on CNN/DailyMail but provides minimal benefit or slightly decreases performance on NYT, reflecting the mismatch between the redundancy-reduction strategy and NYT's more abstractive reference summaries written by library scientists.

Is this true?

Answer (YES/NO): NO